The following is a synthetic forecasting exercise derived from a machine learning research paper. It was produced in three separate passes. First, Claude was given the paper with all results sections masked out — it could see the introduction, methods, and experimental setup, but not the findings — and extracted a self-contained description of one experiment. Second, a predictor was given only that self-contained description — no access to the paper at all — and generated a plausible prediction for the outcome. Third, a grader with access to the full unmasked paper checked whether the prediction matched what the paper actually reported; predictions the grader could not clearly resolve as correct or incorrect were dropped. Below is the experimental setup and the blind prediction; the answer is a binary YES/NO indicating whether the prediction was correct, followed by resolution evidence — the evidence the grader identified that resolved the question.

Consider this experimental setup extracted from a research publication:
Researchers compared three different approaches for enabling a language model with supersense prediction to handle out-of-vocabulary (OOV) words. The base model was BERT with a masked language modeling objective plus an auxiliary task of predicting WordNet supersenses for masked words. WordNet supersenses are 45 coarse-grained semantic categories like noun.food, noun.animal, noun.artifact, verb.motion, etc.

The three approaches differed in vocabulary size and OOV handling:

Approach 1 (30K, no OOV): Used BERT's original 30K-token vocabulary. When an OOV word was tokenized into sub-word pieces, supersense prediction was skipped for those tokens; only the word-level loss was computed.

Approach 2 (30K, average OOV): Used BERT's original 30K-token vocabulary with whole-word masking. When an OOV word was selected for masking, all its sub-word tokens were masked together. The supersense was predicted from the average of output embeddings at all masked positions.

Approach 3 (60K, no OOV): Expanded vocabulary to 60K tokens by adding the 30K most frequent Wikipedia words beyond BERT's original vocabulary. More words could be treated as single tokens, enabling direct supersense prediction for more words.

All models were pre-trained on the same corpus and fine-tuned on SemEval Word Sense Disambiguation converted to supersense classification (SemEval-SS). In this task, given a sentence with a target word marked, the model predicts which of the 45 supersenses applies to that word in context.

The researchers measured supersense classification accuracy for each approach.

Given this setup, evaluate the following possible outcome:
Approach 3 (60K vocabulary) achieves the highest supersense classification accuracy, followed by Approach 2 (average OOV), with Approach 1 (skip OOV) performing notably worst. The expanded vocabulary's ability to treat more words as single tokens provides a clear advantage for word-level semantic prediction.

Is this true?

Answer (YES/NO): NO